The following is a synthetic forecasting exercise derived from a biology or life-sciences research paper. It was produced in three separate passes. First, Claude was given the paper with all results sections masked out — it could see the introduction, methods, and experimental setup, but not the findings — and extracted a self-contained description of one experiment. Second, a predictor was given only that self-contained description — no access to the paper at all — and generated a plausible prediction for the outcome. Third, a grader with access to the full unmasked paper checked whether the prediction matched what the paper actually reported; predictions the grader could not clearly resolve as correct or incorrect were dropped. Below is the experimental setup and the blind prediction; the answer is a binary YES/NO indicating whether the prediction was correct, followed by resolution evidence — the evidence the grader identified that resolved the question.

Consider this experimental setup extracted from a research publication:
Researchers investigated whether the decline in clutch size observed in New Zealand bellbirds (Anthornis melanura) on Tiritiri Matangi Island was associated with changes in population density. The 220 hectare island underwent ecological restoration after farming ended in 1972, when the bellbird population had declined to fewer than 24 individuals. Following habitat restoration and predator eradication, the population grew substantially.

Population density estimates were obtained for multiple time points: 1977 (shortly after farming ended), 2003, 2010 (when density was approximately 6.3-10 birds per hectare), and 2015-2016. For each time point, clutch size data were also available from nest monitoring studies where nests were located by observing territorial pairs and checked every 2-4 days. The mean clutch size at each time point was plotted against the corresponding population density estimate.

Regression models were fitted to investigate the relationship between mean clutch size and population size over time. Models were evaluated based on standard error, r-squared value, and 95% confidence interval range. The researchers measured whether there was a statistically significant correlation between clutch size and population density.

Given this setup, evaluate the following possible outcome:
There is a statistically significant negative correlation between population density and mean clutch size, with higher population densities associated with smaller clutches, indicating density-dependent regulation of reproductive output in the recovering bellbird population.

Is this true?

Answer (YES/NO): YES